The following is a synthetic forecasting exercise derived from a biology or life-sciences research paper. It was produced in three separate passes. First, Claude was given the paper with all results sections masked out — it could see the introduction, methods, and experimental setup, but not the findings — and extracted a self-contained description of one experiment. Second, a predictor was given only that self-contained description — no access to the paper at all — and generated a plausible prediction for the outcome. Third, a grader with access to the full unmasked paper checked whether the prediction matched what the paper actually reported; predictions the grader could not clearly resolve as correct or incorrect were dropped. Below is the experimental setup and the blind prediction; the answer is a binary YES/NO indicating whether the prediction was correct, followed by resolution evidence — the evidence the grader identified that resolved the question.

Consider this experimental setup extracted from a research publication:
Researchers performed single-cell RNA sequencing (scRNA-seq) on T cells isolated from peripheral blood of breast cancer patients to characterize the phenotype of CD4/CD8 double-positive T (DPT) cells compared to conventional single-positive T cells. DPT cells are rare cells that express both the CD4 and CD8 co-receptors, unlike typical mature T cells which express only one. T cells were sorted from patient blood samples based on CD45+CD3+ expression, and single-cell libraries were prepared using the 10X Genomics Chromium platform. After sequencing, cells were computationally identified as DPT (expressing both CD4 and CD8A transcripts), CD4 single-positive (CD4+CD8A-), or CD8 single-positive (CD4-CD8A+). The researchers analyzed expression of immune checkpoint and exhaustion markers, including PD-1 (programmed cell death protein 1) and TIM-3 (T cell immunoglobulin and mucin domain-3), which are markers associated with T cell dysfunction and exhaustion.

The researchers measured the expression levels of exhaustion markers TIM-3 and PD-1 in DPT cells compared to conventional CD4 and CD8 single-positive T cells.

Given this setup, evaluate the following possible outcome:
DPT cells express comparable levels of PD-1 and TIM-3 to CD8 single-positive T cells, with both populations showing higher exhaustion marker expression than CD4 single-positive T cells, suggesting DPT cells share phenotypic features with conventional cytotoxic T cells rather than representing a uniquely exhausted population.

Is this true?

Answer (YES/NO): NO